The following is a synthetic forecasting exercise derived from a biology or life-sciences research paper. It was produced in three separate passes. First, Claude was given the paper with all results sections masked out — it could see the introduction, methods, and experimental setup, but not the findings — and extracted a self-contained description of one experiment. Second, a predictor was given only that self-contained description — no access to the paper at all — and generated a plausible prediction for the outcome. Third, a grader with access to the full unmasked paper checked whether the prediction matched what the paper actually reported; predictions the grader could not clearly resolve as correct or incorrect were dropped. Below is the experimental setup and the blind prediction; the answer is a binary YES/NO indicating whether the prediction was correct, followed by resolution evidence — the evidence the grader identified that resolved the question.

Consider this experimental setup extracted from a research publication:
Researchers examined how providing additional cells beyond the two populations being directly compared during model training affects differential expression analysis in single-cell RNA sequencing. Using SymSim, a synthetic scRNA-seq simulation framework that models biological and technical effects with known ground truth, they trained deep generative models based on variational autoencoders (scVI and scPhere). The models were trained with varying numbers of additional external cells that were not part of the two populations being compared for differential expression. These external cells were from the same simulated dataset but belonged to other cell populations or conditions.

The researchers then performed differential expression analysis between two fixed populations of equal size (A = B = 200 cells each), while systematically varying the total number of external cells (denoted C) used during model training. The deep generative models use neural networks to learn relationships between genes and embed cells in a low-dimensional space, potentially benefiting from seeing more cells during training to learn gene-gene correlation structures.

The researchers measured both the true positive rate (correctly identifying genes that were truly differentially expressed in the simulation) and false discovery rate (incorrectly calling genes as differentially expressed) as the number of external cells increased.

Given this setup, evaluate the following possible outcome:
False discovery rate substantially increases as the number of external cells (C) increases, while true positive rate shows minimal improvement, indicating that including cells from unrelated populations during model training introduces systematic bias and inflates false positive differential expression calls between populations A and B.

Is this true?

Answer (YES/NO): NO